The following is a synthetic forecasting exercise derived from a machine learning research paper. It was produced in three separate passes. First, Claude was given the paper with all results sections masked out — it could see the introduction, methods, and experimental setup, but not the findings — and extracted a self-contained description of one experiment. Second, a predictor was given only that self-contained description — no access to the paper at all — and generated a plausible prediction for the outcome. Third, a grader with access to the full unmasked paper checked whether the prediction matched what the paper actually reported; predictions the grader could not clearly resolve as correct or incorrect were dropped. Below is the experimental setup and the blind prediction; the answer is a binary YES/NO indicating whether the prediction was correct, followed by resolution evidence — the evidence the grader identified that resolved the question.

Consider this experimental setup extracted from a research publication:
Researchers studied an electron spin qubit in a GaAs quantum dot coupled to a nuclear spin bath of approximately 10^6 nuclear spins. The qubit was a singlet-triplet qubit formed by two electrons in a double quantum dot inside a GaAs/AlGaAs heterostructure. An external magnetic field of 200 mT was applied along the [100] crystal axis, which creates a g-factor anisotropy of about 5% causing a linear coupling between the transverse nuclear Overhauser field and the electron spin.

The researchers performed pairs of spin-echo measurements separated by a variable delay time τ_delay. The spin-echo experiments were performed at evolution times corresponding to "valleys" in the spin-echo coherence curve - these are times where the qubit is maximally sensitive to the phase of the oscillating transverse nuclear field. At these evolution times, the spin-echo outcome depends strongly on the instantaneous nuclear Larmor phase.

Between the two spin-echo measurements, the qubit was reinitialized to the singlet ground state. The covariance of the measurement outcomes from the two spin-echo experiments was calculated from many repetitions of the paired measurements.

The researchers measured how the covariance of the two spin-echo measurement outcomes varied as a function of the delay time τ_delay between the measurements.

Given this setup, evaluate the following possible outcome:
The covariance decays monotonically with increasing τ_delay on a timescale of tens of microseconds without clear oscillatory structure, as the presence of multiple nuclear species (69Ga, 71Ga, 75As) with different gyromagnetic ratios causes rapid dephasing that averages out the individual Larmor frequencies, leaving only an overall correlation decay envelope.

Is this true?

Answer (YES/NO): NO